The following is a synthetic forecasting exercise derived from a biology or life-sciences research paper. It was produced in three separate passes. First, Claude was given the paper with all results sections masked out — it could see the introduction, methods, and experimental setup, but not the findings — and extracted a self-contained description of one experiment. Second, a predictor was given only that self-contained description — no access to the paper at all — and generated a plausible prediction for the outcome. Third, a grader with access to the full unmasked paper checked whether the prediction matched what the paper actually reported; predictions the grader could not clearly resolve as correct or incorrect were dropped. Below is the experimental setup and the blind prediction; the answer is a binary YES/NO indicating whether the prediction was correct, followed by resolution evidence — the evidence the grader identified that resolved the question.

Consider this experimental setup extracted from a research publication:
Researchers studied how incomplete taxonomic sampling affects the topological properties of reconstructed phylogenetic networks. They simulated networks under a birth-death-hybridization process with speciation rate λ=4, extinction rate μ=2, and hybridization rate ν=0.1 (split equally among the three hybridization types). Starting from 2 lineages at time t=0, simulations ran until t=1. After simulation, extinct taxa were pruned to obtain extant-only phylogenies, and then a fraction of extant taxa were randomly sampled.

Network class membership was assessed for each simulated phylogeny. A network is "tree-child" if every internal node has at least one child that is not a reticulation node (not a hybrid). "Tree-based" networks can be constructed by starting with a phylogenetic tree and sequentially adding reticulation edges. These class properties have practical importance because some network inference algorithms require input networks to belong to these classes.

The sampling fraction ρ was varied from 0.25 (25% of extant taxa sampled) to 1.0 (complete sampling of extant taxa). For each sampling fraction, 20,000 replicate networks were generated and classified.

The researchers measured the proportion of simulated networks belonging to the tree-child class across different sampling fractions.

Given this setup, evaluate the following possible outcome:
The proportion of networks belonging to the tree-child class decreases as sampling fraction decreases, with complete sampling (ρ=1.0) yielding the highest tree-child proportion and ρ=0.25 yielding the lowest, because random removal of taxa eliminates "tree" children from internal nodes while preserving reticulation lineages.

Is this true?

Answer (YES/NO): NO